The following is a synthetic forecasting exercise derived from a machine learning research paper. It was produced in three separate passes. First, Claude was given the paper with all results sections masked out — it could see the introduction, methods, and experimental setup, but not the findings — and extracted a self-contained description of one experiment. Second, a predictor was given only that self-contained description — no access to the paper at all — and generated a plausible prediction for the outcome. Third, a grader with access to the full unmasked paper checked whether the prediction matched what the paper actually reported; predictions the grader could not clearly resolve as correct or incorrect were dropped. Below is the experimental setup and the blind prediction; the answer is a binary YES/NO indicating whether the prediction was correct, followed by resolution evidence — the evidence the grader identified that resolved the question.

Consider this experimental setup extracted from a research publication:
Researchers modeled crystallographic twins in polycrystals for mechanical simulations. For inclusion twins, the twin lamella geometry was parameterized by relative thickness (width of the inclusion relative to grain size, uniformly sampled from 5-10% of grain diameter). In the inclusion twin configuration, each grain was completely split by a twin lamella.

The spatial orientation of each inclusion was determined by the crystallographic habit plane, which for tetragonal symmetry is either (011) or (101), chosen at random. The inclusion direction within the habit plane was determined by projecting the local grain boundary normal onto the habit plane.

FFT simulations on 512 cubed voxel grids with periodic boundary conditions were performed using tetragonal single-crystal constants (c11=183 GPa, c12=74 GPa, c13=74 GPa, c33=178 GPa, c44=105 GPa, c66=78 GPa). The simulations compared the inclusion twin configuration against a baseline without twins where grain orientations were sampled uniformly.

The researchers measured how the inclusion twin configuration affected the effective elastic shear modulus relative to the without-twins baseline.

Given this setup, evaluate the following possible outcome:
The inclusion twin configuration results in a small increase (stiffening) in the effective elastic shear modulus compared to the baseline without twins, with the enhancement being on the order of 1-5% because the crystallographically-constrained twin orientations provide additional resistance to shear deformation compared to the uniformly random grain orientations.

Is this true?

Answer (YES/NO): NO